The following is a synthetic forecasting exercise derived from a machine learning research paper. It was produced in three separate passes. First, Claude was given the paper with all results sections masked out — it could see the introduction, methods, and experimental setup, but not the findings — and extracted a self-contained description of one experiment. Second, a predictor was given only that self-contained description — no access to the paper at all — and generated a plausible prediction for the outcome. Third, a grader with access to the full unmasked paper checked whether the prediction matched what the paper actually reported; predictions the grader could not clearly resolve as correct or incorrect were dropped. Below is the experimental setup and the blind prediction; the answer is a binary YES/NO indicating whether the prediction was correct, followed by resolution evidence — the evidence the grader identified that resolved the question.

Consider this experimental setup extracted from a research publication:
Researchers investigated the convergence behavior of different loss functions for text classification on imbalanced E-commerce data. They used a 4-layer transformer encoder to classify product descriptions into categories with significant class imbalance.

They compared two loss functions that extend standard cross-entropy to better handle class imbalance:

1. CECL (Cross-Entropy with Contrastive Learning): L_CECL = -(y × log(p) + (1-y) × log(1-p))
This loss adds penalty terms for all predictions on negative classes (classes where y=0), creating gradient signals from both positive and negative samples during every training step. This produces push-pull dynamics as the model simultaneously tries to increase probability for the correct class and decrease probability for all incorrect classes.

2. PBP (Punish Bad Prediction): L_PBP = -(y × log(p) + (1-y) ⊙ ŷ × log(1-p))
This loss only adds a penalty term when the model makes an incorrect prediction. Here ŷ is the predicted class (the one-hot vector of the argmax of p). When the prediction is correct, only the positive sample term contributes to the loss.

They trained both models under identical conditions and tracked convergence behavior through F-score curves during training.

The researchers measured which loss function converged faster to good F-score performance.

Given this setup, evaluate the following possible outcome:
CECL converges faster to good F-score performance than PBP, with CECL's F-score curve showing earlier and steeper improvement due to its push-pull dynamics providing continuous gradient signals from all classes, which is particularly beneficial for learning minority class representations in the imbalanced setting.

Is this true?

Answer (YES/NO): NO